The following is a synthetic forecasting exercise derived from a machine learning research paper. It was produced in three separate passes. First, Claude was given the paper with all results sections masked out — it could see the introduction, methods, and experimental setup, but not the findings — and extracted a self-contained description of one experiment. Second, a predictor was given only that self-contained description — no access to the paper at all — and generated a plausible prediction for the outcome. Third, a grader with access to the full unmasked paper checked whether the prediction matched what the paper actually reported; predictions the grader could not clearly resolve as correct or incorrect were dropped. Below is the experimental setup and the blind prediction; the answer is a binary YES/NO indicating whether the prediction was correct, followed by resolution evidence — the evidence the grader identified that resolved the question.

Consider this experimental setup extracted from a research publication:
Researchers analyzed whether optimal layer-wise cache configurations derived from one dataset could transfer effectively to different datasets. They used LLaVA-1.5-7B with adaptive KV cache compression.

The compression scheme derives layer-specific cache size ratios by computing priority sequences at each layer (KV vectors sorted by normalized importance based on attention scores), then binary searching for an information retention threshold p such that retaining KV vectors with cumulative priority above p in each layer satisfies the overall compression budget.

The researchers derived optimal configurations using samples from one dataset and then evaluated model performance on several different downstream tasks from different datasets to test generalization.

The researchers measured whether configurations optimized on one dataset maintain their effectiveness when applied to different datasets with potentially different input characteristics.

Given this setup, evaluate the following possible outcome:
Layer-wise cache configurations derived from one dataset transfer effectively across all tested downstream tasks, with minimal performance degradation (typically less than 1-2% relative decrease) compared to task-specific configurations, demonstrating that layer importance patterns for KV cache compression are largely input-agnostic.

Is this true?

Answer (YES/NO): YES